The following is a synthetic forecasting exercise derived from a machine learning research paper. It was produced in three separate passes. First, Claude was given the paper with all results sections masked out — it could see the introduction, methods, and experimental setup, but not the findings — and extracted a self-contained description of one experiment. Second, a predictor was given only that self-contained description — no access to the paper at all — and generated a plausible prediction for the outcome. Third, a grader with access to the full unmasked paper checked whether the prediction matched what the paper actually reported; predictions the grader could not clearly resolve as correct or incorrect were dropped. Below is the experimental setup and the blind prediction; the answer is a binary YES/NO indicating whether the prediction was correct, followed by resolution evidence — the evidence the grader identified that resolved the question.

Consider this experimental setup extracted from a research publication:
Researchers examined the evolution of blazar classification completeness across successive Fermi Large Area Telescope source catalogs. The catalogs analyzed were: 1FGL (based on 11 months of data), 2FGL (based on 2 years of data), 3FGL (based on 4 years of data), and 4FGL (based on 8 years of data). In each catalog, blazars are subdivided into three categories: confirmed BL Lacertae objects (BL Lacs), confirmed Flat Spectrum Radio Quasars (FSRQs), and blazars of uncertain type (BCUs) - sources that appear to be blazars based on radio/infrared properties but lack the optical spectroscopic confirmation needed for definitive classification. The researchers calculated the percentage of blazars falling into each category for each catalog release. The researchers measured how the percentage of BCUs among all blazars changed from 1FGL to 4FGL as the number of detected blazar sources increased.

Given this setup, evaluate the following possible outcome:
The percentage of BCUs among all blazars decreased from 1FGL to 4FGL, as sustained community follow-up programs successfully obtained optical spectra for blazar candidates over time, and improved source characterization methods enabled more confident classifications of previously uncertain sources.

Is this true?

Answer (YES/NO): NO